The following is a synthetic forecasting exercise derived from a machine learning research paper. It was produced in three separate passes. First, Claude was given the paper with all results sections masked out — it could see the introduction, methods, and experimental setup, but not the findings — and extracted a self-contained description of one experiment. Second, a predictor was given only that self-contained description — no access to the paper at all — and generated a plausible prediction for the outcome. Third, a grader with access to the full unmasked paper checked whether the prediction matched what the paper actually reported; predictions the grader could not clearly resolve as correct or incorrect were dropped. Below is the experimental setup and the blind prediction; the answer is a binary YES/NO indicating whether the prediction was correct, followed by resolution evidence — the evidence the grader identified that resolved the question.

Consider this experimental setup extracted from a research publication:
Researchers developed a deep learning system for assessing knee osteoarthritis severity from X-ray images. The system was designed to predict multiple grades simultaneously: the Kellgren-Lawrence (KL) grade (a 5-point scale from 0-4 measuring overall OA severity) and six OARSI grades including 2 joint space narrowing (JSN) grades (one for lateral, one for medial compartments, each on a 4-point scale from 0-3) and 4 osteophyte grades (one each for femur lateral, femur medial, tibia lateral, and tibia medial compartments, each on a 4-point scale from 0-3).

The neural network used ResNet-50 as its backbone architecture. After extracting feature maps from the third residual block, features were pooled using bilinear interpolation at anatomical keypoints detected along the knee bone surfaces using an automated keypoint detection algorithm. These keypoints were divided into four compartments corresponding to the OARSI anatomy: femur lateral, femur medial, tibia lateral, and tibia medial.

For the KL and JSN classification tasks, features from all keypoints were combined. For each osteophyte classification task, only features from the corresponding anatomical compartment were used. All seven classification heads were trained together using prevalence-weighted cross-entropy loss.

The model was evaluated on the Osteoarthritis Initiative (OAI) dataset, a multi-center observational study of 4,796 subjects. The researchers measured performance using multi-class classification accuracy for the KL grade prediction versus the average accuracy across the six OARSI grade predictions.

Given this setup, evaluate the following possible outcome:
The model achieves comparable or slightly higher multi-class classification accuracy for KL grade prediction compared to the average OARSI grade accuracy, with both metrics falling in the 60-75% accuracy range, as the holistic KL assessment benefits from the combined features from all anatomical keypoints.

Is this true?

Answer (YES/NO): NO